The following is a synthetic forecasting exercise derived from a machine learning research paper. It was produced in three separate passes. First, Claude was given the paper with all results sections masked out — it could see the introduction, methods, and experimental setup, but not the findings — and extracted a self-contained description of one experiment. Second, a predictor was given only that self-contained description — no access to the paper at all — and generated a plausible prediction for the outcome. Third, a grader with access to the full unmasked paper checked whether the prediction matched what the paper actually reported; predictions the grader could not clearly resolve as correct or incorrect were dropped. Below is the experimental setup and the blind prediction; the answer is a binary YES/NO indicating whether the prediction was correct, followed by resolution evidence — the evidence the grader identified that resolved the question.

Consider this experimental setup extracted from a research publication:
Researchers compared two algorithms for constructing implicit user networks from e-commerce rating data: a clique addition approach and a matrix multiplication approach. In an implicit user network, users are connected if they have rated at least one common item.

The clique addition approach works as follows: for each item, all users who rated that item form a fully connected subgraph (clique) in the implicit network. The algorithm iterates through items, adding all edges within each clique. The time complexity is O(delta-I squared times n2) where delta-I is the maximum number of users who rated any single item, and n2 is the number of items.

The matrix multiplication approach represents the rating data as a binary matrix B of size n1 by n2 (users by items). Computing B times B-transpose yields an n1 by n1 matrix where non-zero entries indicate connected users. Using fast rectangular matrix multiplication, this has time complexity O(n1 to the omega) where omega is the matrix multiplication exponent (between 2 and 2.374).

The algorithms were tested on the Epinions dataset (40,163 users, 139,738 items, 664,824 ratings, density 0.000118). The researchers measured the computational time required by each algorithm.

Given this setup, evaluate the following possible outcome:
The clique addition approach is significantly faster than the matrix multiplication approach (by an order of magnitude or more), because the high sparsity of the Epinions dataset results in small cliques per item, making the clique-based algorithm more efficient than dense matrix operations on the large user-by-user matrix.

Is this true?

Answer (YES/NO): NO